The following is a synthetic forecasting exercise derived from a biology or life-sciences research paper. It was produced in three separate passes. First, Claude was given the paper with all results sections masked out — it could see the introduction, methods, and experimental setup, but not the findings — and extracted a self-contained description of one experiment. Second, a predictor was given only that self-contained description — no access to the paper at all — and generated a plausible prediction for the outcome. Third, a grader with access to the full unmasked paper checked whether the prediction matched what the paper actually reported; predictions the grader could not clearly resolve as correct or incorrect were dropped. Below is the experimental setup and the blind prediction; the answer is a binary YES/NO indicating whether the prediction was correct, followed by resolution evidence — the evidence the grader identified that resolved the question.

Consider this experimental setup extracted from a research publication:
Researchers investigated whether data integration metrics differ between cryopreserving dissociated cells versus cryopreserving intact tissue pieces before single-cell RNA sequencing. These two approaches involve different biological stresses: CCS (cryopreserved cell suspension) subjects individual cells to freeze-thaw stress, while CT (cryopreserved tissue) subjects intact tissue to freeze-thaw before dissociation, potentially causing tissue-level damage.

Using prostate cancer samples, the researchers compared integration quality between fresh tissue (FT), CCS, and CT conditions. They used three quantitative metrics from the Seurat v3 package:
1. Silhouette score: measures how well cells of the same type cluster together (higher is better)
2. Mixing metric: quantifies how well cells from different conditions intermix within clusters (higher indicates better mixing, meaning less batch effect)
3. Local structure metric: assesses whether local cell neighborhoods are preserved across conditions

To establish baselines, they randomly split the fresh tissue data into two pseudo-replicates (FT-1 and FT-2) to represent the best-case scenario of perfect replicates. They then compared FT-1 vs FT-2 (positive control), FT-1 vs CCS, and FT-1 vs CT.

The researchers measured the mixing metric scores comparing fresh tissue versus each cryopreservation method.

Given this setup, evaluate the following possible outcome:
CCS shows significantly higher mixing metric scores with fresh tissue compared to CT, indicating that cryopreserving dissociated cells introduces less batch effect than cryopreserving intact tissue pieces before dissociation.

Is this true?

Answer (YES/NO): NO